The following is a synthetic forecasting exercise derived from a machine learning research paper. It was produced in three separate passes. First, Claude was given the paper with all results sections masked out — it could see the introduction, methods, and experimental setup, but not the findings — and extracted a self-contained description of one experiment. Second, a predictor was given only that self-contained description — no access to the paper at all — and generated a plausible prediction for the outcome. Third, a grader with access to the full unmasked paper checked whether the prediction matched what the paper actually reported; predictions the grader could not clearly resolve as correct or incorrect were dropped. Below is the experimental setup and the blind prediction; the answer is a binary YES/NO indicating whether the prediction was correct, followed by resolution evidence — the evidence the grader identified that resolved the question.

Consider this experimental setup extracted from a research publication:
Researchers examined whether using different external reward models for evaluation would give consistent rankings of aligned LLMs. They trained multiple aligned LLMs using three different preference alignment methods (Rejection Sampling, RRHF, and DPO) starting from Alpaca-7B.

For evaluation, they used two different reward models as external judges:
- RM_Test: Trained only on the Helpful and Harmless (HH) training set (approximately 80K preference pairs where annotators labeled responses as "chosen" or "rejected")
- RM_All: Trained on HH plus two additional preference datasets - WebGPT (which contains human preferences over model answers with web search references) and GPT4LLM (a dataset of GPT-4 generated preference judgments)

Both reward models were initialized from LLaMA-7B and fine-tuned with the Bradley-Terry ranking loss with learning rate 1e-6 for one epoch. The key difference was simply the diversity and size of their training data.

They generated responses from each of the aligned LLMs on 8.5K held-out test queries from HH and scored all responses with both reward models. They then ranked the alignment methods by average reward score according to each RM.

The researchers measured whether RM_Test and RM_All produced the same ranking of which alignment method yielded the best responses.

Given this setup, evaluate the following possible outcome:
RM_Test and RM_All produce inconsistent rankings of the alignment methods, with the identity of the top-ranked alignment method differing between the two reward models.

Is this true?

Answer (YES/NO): NO